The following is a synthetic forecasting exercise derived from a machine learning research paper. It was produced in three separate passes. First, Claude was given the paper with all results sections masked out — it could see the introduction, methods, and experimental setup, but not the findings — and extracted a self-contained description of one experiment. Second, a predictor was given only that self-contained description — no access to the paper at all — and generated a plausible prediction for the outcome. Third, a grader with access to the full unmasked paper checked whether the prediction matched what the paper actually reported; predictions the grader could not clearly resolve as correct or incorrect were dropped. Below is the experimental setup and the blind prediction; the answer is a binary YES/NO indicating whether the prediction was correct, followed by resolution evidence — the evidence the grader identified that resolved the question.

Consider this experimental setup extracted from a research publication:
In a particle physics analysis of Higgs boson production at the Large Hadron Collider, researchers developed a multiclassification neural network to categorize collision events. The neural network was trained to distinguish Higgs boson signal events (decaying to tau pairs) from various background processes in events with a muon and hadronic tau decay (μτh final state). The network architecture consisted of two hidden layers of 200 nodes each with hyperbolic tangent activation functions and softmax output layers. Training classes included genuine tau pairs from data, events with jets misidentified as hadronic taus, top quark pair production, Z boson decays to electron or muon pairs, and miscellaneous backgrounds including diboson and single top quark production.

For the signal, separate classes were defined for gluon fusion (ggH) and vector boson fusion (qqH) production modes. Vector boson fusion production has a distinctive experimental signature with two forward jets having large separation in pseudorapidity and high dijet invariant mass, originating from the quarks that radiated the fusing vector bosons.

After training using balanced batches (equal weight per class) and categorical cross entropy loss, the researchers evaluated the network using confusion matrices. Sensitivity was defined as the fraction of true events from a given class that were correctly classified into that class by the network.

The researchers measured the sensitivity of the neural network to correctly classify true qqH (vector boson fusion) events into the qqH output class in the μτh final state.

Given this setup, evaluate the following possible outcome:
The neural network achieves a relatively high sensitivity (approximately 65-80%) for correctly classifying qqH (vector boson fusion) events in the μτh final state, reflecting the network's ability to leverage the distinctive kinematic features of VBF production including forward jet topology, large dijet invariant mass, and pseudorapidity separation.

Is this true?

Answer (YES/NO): YES